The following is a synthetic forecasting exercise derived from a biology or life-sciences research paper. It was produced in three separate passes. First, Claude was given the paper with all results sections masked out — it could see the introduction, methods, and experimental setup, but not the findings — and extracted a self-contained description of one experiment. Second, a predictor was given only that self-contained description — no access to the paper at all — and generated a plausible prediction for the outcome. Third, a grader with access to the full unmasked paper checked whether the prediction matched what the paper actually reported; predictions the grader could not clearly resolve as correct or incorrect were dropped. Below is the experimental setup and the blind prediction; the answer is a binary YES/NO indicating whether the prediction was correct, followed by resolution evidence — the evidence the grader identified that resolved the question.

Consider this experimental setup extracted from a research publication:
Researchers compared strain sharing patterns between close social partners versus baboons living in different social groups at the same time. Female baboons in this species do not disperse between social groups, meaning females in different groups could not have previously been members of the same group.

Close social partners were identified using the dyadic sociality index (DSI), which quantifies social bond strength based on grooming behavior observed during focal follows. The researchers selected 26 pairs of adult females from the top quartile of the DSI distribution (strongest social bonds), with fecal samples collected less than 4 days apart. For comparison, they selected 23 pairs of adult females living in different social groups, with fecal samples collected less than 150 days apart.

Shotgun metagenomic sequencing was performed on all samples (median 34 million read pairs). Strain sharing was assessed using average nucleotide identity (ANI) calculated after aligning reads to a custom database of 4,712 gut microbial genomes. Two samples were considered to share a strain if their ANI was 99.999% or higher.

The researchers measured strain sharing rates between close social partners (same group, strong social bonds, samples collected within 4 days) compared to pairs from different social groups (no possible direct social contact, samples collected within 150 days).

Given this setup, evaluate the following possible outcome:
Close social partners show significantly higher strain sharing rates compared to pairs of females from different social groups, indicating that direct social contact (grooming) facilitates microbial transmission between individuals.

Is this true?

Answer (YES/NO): NO